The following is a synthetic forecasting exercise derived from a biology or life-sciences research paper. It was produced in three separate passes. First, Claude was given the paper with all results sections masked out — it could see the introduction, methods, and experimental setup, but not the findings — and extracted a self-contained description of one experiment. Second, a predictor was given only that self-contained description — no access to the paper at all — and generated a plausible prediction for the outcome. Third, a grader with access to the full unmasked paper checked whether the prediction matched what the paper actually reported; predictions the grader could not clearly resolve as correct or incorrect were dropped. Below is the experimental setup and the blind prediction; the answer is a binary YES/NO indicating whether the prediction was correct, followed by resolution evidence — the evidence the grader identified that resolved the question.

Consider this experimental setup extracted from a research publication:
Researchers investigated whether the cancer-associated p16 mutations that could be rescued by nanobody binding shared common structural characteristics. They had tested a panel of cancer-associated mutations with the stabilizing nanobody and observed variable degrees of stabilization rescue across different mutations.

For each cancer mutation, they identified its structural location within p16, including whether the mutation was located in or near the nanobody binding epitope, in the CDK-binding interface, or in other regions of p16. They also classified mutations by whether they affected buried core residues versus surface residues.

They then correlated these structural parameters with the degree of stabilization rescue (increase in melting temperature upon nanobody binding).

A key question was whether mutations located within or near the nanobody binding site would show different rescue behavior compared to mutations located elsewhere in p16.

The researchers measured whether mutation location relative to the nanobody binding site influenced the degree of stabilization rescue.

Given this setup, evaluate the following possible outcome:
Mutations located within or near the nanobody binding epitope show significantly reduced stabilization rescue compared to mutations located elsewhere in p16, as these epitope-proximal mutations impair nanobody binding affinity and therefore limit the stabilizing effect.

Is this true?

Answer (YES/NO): NO